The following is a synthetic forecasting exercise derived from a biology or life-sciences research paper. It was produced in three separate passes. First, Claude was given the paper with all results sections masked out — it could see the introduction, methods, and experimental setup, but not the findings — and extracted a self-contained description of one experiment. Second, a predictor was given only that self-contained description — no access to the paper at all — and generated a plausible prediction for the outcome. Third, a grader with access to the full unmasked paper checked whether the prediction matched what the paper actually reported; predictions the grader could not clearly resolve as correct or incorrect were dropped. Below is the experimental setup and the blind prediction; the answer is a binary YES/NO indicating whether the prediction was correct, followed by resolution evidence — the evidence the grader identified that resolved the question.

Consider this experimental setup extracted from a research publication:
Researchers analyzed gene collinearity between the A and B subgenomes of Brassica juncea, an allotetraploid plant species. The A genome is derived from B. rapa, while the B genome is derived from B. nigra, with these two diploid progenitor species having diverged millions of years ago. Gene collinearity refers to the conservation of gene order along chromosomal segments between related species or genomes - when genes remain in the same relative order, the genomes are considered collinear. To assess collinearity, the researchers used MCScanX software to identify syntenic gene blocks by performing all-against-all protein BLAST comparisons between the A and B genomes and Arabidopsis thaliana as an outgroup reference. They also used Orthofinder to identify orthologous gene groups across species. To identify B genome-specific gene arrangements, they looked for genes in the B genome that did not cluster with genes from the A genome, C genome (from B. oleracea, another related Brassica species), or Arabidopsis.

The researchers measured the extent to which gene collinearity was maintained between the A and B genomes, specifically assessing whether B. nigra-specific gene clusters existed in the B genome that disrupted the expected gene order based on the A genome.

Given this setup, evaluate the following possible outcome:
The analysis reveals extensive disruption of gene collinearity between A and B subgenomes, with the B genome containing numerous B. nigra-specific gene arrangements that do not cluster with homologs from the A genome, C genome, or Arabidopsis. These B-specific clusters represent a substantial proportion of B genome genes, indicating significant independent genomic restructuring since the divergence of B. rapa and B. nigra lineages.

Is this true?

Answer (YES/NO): YES